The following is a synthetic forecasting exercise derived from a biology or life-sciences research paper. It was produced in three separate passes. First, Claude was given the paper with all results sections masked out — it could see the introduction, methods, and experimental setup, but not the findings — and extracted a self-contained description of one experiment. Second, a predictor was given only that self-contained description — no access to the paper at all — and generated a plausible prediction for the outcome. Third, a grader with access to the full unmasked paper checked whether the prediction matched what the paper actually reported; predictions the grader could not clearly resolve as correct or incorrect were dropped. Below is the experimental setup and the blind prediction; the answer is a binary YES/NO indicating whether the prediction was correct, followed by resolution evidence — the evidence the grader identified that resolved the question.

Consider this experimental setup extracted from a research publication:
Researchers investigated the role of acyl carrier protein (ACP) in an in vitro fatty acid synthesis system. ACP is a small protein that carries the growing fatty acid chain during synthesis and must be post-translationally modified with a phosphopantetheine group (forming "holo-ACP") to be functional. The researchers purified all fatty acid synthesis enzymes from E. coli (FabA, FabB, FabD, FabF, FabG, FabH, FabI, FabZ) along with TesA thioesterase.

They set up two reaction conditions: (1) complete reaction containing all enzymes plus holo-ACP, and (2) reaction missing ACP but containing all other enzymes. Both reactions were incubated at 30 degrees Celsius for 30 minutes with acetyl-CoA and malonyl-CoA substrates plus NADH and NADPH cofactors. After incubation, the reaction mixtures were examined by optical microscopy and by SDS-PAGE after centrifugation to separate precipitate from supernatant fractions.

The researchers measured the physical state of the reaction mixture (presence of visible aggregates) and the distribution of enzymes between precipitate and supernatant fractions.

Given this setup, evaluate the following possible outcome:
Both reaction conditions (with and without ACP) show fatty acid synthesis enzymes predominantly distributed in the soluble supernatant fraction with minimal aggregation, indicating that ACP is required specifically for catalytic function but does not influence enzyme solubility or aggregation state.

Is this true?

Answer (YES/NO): NO